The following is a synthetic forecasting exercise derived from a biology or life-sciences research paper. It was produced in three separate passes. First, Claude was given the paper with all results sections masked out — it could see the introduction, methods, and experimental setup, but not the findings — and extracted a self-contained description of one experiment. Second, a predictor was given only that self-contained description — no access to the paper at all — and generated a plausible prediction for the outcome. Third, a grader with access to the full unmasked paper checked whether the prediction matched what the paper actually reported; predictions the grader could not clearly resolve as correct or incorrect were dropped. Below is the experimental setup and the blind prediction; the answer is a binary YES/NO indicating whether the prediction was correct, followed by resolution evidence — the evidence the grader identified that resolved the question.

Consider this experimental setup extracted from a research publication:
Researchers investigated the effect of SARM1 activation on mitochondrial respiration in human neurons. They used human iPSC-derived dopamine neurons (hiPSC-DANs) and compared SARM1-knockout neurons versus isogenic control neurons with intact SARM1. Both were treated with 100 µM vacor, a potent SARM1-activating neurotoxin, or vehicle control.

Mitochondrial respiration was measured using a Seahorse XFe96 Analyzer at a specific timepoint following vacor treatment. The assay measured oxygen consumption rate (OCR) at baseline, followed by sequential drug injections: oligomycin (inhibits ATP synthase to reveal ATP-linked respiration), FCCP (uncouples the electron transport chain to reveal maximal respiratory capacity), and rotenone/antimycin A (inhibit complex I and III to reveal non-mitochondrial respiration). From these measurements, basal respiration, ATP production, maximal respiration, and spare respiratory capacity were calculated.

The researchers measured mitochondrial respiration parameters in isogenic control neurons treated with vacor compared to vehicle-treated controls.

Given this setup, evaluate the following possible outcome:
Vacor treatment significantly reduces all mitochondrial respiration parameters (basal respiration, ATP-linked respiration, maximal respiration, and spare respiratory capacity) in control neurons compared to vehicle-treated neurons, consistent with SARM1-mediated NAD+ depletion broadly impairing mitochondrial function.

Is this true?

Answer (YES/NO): YES